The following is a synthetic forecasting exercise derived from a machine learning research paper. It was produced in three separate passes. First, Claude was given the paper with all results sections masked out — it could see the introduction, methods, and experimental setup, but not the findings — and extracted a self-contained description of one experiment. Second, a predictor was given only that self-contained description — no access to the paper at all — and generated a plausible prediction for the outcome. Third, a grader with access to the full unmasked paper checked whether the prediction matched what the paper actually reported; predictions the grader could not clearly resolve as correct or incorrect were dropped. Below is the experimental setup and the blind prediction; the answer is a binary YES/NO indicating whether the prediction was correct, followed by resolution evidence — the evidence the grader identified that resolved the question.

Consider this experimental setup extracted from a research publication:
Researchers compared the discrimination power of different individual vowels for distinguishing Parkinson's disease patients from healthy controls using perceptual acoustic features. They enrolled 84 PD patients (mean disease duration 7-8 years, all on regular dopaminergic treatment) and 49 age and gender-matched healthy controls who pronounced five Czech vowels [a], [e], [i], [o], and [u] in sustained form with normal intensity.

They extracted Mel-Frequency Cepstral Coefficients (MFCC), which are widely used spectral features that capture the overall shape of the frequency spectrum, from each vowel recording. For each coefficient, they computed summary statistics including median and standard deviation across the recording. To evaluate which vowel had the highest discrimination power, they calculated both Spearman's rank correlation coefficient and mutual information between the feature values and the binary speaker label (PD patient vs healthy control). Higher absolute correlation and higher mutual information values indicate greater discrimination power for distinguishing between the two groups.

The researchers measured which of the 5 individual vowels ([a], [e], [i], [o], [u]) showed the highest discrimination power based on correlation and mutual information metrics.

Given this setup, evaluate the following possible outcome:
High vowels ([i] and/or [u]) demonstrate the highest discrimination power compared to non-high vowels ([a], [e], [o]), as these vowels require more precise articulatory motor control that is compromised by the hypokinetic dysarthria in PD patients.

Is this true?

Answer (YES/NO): NO